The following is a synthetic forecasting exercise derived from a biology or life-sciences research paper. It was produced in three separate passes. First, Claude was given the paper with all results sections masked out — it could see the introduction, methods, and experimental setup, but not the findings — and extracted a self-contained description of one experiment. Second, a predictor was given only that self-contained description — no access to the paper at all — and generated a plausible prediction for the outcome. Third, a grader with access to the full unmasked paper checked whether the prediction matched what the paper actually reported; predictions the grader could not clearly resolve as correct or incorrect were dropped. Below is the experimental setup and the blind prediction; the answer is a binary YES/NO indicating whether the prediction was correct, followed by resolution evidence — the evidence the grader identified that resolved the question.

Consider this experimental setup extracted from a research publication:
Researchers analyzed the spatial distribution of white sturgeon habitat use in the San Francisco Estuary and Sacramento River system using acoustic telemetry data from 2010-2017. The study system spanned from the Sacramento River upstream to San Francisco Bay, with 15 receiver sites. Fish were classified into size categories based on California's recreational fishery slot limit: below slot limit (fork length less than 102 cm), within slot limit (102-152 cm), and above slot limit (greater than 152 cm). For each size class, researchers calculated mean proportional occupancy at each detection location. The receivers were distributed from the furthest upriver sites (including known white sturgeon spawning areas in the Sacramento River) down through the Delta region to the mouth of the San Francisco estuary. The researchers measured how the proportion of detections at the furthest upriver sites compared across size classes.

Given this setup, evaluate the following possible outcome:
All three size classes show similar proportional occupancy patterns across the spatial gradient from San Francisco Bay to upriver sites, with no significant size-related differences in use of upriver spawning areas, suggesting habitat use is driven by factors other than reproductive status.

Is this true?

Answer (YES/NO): NO